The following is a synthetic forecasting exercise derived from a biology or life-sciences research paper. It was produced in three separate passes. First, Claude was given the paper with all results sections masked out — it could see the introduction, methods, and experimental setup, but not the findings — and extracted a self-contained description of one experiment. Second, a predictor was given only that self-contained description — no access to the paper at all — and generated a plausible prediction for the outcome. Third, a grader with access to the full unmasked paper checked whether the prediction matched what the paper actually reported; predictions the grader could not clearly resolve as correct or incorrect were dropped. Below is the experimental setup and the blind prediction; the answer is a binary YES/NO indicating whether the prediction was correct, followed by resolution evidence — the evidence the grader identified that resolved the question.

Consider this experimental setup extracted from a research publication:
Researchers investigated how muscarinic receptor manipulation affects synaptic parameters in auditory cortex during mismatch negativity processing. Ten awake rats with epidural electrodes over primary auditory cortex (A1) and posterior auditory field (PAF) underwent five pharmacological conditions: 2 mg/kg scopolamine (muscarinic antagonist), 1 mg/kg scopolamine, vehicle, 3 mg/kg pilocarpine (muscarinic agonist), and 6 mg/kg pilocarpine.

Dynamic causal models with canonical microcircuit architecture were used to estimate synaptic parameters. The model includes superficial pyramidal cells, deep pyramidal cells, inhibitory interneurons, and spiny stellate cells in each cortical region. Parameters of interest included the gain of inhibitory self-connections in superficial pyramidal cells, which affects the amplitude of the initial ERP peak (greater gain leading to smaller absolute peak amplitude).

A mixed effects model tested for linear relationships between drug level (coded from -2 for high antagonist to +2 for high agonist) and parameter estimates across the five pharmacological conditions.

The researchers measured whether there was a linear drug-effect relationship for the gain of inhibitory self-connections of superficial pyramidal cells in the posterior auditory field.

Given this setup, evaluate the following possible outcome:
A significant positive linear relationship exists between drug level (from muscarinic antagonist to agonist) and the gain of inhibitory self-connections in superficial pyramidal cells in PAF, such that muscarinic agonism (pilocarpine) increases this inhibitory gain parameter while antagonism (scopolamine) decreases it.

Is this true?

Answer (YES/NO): YES